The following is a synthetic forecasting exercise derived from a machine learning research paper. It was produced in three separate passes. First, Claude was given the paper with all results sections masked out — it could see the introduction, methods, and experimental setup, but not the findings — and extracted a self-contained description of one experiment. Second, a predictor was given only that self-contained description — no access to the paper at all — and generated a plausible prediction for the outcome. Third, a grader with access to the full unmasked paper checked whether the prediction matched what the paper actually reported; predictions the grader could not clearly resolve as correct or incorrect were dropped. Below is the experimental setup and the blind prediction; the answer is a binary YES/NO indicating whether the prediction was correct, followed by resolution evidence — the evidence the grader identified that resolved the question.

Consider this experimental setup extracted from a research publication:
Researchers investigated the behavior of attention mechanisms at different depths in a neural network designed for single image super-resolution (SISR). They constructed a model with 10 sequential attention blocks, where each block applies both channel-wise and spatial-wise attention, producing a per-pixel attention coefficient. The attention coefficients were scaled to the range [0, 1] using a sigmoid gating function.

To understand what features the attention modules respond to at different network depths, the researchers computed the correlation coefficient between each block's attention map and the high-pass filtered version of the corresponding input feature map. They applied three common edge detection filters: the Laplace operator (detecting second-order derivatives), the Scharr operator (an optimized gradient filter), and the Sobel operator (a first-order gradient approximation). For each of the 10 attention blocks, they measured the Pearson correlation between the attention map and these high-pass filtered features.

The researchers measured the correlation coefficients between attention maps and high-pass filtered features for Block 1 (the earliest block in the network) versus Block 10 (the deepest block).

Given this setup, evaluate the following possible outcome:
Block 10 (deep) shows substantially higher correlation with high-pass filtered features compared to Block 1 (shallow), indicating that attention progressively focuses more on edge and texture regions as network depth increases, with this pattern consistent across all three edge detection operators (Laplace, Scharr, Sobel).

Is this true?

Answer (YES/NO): YES